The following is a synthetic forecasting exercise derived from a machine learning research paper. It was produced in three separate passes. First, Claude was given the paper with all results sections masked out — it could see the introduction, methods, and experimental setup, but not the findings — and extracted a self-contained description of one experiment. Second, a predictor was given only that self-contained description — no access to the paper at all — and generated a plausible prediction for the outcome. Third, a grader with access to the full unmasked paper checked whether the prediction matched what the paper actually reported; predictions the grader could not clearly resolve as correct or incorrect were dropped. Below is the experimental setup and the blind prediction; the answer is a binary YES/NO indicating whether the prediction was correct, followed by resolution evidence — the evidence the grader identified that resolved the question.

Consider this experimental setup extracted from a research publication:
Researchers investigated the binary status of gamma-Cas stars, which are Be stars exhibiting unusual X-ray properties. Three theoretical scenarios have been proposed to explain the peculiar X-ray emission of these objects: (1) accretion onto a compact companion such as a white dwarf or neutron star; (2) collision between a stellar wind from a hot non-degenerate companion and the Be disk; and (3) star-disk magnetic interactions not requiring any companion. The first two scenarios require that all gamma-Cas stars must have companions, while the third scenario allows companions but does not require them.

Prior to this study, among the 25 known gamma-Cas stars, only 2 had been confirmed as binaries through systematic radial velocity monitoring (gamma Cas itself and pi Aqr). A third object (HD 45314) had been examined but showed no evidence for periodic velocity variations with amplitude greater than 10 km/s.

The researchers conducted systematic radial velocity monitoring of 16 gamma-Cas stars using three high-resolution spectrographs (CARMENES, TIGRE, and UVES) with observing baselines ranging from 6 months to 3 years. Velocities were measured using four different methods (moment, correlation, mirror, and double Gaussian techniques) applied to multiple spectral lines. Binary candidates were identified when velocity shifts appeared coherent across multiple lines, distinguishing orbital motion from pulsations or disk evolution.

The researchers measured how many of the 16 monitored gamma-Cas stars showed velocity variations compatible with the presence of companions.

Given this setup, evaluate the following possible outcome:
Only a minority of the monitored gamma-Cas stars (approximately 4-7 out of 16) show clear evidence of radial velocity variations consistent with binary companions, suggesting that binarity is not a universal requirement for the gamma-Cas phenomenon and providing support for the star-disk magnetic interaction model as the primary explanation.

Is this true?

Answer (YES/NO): NO